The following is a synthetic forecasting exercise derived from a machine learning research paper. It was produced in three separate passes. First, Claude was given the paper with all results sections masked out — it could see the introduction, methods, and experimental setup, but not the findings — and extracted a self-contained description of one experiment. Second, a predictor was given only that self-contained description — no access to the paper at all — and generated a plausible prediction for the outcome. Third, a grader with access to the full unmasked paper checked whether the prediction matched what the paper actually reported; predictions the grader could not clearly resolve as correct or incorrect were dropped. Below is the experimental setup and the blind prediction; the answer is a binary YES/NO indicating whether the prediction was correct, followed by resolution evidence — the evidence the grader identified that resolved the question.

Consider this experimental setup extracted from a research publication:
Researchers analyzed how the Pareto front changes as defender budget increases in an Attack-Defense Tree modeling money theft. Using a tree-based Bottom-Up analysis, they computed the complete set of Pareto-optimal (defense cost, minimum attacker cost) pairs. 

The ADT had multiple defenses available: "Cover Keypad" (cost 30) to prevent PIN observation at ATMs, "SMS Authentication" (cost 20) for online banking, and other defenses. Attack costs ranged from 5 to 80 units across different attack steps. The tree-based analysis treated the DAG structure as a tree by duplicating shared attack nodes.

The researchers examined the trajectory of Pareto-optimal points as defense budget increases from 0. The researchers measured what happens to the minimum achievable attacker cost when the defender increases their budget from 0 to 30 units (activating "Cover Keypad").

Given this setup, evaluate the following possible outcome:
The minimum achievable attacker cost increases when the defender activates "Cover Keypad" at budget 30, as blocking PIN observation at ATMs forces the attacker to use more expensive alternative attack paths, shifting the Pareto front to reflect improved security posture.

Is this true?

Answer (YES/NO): YES